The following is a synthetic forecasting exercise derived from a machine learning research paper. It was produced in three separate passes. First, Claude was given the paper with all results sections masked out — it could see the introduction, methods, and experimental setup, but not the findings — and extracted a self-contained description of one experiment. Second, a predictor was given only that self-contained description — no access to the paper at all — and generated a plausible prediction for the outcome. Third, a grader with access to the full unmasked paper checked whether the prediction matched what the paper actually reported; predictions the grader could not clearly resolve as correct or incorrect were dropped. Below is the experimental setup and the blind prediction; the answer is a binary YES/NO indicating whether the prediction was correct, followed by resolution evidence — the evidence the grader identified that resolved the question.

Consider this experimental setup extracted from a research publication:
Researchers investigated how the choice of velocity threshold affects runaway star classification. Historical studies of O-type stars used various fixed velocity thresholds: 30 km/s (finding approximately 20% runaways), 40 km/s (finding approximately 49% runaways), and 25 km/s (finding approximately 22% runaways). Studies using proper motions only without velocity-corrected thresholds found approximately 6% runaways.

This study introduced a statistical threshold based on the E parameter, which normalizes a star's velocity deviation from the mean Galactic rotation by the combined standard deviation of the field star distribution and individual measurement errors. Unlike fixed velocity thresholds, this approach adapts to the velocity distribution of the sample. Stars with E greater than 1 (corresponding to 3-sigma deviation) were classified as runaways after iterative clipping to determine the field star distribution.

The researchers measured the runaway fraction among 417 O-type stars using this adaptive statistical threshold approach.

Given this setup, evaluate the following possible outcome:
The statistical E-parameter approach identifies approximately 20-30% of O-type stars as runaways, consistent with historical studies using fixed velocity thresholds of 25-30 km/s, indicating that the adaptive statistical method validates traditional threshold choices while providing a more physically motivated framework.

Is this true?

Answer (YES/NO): YES